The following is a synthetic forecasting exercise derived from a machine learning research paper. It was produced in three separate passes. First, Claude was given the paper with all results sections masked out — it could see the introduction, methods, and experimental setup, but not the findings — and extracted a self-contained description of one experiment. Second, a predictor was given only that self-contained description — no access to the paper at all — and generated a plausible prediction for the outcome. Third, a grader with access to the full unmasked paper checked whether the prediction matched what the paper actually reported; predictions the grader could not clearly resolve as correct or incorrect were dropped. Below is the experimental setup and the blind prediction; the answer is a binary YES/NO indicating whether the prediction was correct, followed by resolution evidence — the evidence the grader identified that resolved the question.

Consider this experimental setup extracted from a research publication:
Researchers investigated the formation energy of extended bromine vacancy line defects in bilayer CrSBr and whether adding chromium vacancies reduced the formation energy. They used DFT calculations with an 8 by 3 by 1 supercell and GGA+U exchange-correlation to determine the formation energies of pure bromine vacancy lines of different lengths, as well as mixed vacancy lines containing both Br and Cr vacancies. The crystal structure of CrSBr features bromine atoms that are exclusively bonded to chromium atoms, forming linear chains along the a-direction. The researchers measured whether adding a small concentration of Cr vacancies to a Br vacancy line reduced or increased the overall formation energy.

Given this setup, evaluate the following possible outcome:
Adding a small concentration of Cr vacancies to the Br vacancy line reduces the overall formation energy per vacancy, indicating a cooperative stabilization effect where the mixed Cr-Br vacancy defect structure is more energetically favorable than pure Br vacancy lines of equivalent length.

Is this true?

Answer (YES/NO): YES